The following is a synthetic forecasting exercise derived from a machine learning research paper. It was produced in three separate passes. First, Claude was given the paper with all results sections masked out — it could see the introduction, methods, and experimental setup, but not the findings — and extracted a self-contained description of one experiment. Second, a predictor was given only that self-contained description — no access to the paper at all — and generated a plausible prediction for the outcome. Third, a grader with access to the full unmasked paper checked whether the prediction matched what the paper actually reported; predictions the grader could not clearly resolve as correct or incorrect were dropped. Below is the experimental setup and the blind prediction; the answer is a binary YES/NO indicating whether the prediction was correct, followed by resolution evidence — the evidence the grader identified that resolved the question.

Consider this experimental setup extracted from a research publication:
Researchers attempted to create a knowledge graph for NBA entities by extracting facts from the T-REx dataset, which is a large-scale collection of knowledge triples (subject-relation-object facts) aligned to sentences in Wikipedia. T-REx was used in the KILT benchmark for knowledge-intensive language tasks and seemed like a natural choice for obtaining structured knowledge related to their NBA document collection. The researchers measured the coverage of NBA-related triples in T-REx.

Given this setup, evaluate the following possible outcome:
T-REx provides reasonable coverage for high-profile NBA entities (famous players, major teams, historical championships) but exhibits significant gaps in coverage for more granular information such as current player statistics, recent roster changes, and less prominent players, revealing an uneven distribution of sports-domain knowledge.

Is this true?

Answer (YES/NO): NO